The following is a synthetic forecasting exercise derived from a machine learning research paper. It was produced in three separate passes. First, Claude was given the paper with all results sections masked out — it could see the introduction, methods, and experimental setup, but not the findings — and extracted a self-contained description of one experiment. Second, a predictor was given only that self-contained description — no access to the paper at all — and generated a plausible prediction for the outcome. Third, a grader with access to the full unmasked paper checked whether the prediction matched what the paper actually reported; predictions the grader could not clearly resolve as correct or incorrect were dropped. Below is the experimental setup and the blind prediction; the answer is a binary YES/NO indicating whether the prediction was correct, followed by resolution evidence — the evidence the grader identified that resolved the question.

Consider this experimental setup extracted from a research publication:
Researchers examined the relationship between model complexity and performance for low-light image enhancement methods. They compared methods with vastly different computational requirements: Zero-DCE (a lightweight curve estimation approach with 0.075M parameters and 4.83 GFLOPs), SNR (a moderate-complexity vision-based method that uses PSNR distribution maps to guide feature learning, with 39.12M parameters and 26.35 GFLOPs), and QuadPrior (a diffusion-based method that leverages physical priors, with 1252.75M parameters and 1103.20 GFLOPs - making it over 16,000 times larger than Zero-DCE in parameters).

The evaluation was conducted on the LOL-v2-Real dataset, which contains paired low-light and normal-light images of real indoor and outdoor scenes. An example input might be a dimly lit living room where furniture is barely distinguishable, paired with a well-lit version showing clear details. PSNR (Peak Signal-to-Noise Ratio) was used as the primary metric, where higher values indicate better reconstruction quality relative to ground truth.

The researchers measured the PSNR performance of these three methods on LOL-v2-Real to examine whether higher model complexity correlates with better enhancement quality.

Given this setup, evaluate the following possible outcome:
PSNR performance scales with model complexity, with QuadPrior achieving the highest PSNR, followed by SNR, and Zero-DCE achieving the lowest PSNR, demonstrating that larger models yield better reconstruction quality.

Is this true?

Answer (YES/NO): NO